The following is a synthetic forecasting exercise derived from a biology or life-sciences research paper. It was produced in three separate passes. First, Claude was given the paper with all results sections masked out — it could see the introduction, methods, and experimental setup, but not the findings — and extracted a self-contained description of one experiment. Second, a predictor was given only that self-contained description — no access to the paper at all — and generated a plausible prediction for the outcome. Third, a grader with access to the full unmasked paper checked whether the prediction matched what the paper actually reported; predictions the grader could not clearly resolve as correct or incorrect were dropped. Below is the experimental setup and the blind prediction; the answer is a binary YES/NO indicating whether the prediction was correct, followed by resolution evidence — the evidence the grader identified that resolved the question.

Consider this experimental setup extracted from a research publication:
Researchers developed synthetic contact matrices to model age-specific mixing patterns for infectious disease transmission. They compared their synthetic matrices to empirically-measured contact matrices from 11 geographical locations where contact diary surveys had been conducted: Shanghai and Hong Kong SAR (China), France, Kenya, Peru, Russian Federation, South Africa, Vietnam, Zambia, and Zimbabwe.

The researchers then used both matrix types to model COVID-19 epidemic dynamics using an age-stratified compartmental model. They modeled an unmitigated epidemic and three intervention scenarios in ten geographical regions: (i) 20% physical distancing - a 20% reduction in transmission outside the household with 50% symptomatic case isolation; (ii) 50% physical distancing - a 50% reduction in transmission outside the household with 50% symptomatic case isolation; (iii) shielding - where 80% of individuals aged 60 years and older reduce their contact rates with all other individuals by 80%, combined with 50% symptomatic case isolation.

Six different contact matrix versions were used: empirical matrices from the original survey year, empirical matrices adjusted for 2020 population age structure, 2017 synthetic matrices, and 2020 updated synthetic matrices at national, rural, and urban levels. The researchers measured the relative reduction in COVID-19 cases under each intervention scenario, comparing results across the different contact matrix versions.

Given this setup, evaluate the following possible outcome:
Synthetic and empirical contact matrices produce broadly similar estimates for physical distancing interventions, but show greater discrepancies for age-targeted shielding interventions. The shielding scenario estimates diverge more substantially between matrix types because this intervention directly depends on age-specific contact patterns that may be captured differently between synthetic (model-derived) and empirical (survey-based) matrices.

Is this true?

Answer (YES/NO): NO